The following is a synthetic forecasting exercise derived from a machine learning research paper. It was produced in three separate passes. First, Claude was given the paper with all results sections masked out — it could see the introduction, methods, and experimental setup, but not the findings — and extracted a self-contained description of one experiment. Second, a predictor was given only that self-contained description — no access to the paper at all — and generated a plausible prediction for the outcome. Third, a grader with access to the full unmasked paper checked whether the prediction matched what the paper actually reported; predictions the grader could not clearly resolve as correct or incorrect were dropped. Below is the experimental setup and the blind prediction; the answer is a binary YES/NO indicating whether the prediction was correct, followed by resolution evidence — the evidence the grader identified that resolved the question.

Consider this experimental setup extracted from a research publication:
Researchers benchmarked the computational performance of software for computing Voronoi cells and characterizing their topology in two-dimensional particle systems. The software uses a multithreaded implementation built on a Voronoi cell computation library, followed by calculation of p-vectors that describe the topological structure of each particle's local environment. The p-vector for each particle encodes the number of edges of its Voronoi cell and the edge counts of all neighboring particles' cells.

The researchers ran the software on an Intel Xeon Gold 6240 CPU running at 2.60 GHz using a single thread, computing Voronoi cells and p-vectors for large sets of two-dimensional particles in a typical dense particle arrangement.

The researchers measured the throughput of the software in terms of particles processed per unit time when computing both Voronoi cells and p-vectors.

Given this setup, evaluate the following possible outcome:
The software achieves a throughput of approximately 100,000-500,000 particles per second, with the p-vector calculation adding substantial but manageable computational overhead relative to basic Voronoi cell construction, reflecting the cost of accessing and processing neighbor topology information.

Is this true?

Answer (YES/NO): YES